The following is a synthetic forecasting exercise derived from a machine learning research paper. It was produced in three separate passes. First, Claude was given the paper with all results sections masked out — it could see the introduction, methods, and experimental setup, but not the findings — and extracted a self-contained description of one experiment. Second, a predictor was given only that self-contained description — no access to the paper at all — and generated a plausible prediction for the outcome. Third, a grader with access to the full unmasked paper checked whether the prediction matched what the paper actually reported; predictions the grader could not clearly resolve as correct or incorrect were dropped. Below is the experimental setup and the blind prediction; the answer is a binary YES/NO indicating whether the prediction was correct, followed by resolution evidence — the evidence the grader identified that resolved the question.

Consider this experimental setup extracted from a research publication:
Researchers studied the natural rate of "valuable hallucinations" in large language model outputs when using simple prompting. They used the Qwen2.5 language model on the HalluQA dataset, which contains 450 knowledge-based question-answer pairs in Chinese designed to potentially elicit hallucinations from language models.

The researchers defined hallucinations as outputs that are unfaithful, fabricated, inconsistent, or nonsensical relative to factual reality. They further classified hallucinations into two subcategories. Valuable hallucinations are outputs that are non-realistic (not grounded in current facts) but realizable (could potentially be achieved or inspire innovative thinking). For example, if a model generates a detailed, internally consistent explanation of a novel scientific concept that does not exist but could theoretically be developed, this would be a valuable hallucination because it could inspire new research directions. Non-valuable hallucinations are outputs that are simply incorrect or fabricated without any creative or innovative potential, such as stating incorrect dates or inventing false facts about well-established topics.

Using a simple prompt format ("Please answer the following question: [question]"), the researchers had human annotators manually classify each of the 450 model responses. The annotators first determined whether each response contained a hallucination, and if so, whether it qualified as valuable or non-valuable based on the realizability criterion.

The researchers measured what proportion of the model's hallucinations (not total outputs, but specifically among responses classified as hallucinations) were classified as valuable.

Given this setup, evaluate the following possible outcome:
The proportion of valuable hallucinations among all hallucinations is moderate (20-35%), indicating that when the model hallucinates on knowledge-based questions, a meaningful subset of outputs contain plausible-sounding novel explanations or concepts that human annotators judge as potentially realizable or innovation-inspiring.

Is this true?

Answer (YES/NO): NO